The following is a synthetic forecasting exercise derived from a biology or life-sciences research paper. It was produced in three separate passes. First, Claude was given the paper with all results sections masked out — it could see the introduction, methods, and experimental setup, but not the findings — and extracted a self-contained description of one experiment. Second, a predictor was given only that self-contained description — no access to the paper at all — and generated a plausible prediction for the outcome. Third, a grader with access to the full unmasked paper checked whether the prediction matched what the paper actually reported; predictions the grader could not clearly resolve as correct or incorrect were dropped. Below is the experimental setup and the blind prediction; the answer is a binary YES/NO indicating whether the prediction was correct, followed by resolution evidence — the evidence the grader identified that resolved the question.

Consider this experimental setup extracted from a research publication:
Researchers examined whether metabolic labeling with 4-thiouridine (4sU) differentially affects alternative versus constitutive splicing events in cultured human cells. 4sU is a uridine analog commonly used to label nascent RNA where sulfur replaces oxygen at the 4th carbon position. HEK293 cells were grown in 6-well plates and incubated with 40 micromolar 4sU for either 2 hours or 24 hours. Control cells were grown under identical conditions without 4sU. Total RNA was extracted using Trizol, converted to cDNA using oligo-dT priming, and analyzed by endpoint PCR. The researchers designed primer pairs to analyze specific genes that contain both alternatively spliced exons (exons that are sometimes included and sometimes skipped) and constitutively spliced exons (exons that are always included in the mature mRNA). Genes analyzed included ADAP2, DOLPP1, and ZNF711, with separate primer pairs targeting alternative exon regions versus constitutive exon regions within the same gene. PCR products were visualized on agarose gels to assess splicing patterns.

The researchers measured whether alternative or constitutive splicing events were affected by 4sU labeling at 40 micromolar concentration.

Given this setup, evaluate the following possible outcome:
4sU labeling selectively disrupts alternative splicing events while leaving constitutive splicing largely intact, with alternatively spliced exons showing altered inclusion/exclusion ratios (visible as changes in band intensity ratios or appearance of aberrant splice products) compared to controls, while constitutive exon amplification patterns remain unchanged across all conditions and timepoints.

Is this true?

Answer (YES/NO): NO